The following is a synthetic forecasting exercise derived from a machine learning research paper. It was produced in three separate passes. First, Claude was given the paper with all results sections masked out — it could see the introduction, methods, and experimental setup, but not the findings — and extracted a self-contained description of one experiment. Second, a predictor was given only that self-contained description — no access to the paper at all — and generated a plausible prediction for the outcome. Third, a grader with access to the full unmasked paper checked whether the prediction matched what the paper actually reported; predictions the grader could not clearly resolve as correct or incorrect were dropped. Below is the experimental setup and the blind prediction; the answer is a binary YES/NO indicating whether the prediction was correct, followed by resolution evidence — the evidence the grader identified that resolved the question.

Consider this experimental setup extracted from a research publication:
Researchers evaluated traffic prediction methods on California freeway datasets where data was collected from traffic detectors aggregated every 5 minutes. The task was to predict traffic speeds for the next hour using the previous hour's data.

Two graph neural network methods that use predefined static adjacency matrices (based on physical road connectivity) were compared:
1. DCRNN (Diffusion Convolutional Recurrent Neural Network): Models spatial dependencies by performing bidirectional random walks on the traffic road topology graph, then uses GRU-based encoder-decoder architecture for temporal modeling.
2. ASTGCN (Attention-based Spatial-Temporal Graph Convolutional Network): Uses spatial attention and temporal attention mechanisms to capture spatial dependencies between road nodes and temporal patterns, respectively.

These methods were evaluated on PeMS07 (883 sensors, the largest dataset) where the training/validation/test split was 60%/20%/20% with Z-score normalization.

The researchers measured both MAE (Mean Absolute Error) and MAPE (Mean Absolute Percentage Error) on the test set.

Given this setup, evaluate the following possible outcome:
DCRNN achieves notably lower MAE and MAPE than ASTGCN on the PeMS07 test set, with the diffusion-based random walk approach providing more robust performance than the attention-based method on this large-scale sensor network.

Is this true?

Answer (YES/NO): NO